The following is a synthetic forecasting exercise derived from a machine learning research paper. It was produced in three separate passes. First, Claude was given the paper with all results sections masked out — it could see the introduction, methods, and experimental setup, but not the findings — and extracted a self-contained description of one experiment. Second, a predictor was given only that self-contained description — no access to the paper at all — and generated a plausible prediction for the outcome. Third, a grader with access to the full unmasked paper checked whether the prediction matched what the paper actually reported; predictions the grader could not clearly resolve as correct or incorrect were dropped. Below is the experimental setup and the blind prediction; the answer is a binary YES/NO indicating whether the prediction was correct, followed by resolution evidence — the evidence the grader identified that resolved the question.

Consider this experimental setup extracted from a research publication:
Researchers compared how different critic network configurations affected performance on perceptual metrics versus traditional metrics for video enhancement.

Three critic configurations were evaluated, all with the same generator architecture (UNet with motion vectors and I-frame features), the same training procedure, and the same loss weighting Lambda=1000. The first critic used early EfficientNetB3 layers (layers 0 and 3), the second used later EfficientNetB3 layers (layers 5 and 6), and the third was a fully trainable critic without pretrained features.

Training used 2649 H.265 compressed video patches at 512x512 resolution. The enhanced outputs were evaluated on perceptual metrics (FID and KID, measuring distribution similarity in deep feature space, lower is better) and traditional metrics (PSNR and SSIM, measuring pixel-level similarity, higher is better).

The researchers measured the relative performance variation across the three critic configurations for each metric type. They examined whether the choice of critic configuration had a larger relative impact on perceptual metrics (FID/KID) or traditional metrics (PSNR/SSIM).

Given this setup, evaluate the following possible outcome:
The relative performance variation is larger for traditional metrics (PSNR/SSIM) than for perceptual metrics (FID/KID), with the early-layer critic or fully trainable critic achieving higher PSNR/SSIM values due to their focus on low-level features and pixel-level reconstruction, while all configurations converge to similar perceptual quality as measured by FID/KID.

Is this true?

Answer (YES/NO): NO